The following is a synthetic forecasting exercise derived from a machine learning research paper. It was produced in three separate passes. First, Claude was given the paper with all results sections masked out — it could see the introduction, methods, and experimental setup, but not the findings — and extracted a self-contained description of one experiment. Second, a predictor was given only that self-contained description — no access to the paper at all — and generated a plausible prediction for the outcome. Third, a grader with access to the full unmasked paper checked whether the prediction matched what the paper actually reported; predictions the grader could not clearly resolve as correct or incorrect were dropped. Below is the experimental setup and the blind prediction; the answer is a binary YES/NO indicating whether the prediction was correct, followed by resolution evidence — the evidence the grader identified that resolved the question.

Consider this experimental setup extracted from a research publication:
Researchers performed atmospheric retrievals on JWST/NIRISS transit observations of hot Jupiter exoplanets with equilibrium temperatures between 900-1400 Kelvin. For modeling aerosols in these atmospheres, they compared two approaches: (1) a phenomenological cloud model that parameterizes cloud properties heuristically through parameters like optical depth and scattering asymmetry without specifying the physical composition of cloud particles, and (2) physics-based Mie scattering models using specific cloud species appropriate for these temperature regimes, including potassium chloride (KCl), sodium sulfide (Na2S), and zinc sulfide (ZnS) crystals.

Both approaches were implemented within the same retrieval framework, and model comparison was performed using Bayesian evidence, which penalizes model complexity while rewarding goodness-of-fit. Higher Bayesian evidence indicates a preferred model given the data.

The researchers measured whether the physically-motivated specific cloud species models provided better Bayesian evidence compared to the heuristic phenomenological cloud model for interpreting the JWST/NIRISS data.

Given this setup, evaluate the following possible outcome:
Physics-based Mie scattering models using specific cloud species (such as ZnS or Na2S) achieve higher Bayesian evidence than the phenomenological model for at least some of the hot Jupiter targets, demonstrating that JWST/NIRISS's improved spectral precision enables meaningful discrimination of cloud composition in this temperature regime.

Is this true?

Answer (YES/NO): NO